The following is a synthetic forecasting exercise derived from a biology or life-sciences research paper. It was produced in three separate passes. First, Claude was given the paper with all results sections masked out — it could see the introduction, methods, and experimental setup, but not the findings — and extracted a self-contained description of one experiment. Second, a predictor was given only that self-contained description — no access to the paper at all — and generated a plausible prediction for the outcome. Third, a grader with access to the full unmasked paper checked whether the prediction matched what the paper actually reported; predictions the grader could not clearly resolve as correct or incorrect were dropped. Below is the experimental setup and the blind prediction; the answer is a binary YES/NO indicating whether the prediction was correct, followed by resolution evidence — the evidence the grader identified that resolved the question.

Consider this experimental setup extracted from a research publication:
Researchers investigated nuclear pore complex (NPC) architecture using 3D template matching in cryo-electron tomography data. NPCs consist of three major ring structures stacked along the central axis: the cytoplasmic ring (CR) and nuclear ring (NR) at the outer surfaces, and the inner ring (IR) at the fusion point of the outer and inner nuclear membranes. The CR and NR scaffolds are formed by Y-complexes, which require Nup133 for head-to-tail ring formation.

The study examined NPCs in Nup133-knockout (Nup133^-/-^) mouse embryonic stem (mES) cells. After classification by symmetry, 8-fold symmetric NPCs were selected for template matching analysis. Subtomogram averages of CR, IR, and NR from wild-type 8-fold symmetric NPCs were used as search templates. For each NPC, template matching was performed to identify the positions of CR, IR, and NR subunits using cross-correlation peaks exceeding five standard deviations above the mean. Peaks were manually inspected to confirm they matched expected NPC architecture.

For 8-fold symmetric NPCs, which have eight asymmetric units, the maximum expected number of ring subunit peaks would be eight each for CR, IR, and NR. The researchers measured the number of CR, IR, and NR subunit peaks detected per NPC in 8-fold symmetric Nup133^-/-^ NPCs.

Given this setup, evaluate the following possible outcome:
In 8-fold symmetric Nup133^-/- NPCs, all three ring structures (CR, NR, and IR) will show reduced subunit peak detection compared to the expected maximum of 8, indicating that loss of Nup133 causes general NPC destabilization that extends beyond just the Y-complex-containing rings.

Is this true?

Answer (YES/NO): NO